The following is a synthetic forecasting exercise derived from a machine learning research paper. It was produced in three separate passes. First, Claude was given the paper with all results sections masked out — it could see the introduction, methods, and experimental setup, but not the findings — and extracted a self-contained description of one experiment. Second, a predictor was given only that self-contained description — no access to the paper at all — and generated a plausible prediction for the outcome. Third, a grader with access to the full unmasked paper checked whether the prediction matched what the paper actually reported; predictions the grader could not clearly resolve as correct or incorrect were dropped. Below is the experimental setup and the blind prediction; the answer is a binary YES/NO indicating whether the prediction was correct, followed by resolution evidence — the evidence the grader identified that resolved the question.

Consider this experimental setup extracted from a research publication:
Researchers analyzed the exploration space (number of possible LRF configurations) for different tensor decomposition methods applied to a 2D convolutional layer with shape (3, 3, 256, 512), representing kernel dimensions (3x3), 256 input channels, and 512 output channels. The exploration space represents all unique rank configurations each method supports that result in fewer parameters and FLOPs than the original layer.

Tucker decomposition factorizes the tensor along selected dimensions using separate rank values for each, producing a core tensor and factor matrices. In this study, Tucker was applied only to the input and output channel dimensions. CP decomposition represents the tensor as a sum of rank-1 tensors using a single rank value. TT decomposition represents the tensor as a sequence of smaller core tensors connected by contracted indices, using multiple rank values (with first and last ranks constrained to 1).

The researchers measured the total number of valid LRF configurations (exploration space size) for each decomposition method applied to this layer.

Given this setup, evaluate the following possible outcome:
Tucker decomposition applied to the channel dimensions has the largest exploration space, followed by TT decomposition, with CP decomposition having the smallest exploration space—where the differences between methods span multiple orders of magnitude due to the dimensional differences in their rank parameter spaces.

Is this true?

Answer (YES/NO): NO